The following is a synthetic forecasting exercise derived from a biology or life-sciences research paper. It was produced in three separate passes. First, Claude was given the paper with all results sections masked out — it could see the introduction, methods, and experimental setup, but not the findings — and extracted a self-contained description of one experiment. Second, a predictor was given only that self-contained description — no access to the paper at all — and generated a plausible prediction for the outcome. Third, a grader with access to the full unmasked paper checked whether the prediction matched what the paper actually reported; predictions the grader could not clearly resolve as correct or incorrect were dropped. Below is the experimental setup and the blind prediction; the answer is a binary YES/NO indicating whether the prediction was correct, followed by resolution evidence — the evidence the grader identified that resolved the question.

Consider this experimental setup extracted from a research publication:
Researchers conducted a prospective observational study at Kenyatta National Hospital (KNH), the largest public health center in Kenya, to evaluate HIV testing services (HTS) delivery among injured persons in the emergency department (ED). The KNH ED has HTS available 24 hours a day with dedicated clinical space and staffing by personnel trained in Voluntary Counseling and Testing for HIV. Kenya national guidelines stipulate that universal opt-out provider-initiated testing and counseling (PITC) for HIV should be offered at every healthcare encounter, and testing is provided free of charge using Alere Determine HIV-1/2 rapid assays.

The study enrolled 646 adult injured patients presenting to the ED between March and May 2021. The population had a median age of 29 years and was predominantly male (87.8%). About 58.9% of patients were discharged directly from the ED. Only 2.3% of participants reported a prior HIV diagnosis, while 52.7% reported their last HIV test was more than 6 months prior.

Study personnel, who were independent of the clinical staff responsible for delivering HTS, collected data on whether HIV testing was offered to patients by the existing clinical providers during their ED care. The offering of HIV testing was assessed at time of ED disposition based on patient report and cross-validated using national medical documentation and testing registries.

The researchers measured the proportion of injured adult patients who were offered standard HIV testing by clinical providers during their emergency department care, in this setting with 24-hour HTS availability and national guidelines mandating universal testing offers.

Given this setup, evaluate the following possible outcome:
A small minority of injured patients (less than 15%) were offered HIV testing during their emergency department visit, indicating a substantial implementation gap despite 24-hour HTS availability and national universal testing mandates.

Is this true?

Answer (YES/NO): YES